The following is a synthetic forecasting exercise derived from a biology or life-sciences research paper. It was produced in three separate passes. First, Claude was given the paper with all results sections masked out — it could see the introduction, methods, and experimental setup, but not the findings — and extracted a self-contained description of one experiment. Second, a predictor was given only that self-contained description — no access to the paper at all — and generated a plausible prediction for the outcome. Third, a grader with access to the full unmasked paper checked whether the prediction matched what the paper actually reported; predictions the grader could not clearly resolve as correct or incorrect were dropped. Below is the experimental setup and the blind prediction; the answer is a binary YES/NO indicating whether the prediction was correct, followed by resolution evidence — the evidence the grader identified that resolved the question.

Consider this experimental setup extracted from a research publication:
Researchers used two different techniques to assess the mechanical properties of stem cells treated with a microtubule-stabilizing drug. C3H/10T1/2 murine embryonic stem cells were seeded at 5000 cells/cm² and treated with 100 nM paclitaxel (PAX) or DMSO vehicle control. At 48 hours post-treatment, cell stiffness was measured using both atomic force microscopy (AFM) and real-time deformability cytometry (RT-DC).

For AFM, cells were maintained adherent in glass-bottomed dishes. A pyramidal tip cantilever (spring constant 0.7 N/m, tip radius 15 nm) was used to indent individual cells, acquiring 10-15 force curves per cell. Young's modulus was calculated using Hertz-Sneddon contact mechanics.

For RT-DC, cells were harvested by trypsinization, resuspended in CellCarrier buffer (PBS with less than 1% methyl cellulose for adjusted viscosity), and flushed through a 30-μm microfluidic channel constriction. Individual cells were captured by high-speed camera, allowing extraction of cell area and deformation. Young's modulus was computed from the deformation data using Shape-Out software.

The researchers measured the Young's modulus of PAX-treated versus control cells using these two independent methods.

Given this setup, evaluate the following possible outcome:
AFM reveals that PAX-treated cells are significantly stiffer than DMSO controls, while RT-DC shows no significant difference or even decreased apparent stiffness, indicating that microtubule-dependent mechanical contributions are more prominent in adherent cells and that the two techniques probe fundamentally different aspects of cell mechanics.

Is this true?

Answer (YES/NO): NO